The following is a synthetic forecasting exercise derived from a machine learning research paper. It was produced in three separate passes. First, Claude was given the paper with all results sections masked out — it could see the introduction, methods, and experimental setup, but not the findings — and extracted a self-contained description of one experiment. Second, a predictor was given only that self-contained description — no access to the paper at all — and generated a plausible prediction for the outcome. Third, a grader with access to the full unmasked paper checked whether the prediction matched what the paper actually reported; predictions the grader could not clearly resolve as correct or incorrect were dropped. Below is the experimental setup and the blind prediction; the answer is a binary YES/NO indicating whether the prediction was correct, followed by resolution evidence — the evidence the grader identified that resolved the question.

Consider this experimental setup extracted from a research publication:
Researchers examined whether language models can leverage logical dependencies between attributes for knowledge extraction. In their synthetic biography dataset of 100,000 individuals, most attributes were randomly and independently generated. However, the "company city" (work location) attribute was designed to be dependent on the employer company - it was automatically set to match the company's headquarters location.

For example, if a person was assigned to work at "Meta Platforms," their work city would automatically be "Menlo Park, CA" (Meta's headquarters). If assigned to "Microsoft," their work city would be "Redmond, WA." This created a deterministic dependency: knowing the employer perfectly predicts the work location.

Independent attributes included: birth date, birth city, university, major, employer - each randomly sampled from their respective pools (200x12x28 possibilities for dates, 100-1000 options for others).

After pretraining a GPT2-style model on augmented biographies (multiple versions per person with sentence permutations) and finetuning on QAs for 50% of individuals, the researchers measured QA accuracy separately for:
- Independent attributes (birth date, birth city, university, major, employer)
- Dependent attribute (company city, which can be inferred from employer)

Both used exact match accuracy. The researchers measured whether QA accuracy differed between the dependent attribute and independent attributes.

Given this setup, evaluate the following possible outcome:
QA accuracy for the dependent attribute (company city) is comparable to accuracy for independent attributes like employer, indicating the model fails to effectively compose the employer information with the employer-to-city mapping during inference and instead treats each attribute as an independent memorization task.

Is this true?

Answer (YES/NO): NO